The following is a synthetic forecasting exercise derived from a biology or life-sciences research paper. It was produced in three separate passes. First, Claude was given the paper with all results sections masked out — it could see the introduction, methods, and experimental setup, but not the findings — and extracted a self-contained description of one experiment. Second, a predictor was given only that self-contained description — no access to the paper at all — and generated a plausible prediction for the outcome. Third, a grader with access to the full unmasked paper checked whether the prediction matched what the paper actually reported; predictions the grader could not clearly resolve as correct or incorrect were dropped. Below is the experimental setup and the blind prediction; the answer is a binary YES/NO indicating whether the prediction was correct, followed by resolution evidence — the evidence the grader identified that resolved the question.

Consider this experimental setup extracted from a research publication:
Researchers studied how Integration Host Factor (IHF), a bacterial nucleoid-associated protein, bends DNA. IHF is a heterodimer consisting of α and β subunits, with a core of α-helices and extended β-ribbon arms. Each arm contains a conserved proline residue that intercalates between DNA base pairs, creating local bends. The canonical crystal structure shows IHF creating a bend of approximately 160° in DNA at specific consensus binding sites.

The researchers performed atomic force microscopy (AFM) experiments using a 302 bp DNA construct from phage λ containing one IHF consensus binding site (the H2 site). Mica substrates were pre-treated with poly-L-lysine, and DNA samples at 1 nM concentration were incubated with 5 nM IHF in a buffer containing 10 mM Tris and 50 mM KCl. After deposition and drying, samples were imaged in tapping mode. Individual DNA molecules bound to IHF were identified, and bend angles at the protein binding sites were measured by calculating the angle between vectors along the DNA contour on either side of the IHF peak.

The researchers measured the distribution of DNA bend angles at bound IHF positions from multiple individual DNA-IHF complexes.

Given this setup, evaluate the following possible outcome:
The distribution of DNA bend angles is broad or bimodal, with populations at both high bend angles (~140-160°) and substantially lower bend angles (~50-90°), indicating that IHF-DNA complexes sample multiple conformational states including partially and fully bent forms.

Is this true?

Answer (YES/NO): YES